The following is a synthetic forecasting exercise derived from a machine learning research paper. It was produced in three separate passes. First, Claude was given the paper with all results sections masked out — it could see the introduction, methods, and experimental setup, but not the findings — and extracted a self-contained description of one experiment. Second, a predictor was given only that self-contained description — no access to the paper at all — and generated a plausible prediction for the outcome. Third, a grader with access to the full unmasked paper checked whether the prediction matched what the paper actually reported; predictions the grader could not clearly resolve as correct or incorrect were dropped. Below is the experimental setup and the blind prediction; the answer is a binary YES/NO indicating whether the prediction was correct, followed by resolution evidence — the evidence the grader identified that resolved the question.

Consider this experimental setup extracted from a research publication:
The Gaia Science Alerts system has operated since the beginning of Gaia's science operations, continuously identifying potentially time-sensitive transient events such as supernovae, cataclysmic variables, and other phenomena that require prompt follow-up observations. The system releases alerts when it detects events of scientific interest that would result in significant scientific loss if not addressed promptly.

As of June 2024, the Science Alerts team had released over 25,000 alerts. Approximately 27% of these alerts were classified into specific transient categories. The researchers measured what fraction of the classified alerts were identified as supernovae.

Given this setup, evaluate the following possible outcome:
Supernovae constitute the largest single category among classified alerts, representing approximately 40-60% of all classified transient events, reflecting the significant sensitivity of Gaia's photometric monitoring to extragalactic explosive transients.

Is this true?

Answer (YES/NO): YES